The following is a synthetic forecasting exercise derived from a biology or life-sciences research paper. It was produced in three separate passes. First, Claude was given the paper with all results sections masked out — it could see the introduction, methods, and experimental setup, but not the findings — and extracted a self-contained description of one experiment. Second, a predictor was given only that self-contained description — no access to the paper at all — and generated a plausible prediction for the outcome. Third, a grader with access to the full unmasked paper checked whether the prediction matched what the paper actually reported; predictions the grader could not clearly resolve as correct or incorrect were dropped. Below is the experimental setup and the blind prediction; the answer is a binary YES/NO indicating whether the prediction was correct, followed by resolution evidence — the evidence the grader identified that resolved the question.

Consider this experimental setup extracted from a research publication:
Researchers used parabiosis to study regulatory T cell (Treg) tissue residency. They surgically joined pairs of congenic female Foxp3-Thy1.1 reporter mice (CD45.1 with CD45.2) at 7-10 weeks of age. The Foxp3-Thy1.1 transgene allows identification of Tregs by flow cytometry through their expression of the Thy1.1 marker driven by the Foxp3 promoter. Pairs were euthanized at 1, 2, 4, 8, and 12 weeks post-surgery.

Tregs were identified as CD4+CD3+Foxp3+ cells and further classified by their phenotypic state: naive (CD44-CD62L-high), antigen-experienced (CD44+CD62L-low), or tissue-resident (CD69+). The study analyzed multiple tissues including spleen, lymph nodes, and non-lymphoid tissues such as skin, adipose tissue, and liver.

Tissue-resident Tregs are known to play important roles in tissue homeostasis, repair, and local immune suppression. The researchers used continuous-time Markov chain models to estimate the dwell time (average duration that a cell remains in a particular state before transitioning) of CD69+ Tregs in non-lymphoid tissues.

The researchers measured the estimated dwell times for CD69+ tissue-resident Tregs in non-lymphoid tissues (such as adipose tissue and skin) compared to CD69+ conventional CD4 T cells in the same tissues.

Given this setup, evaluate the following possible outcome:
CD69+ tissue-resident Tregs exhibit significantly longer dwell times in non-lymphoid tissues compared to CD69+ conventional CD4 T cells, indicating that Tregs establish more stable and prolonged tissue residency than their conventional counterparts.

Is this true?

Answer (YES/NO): NO